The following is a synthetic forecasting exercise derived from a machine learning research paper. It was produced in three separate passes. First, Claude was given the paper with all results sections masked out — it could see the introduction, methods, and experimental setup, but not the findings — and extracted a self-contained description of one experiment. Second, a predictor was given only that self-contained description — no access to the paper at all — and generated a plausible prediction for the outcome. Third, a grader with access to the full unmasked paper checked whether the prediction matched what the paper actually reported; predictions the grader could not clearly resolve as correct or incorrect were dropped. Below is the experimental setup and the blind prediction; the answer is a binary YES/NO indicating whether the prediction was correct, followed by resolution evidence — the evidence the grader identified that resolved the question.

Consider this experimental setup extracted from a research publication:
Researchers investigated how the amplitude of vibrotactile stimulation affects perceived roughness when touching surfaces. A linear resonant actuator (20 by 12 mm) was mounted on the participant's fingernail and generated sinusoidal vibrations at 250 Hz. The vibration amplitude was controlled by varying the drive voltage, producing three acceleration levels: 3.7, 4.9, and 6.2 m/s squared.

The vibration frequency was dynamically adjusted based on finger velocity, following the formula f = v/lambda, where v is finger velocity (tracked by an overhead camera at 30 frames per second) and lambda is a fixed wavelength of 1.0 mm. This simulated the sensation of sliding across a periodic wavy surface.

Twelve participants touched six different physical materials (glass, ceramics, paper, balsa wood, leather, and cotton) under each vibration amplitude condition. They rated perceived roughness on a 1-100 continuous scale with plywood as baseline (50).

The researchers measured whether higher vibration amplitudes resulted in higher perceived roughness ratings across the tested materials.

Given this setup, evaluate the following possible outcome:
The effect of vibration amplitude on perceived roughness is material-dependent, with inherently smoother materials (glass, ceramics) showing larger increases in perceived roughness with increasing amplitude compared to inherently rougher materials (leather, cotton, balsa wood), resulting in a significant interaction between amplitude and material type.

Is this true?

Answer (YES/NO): NO